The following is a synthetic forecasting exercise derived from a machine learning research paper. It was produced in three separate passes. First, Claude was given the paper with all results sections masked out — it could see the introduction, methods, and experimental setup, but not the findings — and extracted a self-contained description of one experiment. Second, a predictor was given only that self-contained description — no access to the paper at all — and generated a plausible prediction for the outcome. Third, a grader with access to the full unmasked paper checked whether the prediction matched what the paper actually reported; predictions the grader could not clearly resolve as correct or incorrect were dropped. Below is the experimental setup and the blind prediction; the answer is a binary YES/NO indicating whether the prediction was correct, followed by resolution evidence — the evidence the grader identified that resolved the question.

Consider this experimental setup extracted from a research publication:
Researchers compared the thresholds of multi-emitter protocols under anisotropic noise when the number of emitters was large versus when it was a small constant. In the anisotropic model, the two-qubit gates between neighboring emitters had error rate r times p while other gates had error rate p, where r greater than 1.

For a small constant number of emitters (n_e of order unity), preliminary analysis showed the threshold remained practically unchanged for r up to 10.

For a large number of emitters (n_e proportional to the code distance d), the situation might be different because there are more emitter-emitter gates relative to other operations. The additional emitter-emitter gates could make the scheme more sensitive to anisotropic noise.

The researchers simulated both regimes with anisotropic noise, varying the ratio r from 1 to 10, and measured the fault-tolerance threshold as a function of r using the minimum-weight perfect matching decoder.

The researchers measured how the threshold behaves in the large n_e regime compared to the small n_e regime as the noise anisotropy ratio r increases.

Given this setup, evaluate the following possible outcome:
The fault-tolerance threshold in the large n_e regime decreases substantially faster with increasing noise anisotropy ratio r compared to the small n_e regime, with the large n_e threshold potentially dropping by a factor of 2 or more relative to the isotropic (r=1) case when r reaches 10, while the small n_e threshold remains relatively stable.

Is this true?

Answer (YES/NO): NO